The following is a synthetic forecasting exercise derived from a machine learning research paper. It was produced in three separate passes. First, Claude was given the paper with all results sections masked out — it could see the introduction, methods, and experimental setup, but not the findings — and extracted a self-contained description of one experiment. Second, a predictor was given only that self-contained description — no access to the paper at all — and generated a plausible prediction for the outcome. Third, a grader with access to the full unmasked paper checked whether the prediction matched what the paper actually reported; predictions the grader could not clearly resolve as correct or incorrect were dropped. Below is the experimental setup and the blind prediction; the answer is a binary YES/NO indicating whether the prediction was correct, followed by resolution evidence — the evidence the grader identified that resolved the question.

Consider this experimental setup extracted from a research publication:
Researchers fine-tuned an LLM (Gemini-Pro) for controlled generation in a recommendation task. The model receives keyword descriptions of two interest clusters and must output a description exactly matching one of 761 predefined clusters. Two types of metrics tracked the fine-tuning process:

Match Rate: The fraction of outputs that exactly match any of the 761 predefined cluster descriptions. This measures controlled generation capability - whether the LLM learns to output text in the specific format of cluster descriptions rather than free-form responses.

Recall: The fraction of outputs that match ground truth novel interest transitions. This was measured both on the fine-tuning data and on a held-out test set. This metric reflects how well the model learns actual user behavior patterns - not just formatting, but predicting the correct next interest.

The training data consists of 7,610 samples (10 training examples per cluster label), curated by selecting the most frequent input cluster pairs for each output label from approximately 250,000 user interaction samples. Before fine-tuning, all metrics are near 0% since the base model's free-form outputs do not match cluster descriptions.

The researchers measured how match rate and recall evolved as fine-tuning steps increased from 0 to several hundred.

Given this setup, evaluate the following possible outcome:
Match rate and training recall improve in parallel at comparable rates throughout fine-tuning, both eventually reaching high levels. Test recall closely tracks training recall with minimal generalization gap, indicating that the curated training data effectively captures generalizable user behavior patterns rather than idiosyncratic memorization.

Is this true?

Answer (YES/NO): NO